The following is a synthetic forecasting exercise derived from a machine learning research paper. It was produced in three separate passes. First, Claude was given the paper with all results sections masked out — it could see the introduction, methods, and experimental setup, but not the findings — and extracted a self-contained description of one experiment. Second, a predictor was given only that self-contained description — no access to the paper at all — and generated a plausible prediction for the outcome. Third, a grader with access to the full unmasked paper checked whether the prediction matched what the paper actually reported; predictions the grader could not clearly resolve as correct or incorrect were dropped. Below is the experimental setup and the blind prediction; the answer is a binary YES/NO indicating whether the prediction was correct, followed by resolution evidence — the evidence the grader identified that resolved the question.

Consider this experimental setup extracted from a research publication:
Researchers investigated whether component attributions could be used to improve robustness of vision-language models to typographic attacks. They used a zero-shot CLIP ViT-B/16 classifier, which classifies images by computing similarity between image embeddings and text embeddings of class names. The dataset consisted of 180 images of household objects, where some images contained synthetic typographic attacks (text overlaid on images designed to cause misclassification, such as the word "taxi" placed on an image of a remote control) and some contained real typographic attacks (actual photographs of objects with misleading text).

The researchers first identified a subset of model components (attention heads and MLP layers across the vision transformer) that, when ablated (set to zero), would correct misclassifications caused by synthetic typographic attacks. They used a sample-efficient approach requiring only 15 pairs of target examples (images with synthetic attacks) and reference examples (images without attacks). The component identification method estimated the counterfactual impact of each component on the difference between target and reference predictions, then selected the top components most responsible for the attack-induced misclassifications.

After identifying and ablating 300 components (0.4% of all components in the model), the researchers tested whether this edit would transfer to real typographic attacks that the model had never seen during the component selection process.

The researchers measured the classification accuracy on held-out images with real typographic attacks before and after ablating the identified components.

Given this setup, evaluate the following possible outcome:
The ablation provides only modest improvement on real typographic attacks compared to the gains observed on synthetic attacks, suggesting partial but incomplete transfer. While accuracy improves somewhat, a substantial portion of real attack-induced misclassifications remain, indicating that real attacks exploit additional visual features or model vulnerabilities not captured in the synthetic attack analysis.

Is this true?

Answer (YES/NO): NO